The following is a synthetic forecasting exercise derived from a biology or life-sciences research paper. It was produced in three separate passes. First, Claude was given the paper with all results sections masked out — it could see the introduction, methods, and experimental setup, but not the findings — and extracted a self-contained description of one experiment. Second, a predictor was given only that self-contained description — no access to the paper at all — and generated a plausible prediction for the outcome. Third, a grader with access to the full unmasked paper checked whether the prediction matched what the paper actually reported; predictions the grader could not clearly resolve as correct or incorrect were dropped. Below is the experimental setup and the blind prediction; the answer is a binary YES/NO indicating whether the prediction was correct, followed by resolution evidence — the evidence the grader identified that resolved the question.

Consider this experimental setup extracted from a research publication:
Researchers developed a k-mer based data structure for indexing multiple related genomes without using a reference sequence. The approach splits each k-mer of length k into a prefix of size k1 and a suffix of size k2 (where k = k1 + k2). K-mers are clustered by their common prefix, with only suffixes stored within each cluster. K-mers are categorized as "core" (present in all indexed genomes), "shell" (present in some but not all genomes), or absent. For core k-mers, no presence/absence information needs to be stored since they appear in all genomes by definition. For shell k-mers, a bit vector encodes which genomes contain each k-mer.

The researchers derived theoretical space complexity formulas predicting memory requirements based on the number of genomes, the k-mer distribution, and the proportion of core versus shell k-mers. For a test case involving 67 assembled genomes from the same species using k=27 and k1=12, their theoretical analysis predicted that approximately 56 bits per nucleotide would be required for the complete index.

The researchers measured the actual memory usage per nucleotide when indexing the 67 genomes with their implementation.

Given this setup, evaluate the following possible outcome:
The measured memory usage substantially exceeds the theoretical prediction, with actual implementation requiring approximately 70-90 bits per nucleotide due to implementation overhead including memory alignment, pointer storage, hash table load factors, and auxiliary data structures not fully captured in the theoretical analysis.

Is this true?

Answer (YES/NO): NO